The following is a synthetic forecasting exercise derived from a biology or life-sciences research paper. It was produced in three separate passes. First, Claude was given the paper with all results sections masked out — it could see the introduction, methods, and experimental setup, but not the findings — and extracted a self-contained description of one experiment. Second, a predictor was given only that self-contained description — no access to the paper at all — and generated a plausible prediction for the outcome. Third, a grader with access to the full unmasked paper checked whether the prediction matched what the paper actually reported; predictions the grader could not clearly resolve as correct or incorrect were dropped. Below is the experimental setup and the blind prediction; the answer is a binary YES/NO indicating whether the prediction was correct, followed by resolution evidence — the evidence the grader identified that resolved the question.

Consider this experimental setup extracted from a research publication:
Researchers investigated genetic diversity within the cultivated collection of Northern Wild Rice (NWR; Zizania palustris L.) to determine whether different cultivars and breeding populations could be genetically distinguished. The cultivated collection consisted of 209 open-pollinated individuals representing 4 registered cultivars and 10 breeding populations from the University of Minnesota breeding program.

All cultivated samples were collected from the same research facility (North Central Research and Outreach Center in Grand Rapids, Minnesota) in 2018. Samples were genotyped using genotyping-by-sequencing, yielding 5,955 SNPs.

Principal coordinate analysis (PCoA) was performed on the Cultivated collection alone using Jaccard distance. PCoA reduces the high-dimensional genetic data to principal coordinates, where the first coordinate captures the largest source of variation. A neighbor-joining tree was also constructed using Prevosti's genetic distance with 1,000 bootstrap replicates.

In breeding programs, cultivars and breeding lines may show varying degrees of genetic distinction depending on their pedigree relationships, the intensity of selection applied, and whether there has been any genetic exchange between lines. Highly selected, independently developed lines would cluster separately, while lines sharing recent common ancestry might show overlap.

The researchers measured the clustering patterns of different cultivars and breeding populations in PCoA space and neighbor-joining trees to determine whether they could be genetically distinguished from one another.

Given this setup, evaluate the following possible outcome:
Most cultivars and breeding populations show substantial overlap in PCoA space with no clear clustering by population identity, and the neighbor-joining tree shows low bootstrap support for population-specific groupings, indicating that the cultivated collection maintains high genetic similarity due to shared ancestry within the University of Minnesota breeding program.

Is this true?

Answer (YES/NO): NO